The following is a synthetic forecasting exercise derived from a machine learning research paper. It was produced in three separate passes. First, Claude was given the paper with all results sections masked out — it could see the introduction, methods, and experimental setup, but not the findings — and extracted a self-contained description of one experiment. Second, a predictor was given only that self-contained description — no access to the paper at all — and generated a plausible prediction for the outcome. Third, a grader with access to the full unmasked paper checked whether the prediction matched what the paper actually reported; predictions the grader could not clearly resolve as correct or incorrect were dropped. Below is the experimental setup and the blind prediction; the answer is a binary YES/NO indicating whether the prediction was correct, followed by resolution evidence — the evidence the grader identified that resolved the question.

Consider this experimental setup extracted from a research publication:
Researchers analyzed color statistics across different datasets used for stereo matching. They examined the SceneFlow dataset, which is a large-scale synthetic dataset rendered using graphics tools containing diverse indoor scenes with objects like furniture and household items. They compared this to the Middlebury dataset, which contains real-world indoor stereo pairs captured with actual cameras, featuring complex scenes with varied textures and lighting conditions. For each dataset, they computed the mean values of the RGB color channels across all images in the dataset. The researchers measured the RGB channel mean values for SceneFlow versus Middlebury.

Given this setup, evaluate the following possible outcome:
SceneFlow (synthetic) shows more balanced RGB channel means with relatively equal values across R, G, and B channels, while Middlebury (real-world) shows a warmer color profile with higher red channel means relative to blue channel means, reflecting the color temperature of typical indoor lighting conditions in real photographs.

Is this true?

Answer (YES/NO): YES